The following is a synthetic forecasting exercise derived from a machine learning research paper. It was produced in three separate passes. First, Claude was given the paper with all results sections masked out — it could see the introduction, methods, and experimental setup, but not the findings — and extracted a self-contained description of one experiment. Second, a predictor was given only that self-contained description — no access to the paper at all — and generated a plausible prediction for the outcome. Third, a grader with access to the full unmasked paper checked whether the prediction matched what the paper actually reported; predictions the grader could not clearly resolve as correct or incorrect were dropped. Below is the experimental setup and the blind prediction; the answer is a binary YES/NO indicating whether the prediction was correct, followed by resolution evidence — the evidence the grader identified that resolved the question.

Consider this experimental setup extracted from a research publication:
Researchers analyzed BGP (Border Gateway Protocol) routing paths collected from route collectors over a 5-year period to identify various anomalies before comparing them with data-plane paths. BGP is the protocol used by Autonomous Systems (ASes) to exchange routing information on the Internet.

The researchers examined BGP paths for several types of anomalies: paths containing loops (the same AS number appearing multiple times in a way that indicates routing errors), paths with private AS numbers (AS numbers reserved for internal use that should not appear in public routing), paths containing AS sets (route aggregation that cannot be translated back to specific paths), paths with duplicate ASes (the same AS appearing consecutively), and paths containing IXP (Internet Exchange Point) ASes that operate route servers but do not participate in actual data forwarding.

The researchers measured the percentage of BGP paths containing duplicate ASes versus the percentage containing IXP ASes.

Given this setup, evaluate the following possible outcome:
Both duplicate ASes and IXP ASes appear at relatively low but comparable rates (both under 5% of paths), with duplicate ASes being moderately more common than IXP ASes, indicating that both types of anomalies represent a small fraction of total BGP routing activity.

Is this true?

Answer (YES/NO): NO